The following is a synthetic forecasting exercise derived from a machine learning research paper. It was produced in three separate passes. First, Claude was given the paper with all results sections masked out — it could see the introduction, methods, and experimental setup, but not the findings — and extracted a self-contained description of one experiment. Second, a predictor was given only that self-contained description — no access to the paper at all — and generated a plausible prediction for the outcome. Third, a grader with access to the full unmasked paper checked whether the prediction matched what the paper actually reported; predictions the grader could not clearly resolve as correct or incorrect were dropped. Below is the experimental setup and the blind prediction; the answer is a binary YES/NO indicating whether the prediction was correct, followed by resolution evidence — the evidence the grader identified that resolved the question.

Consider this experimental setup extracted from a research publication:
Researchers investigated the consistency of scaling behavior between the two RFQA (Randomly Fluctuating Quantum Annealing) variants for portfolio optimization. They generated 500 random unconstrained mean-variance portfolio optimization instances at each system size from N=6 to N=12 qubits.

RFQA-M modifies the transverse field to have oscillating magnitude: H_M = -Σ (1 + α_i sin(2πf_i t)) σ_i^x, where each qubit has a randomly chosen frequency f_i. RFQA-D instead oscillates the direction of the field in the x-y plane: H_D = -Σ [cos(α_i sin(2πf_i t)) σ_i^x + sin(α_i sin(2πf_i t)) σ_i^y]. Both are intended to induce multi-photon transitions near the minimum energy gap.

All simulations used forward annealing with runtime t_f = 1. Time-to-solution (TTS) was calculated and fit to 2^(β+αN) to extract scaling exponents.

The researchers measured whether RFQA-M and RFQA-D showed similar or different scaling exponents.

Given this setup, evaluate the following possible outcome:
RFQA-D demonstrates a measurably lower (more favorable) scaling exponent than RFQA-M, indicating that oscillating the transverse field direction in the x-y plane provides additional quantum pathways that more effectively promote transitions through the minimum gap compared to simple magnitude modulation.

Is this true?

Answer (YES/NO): NO